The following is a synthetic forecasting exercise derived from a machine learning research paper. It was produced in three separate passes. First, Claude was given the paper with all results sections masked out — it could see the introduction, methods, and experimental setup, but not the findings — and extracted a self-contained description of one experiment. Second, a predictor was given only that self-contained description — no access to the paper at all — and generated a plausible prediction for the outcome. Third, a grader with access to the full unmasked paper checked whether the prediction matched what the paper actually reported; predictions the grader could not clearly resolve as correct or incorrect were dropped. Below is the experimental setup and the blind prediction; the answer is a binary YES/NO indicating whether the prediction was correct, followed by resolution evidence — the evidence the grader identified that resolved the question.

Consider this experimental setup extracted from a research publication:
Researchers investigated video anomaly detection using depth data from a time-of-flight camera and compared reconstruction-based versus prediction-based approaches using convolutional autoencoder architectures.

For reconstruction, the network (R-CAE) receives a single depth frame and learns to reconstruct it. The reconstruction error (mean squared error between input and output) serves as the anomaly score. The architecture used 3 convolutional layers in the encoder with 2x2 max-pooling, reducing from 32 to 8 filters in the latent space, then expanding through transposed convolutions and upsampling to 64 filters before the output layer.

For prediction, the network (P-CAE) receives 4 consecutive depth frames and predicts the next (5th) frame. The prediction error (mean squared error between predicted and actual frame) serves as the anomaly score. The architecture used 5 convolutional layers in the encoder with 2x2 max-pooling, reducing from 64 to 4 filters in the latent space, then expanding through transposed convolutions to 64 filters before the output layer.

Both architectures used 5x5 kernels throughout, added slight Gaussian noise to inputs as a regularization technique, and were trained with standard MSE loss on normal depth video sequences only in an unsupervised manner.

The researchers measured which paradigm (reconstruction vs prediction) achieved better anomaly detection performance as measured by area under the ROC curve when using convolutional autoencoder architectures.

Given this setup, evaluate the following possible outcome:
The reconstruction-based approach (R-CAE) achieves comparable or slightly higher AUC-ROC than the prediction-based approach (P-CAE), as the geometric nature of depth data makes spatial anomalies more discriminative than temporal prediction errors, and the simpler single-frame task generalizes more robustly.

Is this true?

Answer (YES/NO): NO